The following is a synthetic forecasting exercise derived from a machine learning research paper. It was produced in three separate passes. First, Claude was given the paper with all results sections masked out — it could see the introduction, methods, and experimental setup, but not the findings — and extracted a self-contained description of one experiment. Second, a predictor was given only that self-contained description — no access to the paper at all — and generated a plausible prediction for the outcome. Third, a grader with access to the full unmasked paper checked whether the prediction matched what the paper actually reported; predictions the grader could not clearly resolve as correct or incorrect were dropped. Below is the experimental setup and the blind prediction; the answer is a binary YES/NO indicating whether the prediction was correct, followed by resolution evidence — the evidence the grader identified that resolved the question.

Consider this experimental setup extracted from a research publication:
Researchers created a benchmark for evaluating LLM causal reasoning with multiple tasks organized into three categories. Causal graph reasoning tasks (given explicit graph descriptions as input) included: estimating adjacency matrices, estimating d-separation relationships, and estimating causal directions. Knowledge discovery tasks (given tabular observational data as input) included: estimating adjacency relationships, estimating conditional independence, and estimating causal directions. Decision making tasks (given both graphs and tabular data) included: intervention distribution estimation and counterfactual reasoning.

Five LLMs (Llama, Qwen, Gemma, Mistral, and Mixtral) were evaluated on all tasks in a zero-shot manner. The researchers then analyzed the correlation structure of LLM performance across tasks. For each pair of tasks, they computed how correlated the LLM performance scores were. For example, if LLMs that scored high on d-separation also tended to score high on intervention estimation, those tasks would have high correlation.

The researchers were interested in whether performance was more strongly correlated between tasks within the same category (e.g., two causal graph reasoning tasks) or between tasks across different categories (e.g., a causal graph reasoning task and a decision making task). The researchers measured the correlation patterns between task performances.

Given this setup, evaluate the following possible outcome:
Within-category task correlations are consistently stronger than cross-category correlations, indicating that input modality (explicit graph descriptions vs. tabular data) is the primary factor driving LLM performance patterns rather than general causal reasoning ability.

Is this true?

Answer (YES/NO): NO